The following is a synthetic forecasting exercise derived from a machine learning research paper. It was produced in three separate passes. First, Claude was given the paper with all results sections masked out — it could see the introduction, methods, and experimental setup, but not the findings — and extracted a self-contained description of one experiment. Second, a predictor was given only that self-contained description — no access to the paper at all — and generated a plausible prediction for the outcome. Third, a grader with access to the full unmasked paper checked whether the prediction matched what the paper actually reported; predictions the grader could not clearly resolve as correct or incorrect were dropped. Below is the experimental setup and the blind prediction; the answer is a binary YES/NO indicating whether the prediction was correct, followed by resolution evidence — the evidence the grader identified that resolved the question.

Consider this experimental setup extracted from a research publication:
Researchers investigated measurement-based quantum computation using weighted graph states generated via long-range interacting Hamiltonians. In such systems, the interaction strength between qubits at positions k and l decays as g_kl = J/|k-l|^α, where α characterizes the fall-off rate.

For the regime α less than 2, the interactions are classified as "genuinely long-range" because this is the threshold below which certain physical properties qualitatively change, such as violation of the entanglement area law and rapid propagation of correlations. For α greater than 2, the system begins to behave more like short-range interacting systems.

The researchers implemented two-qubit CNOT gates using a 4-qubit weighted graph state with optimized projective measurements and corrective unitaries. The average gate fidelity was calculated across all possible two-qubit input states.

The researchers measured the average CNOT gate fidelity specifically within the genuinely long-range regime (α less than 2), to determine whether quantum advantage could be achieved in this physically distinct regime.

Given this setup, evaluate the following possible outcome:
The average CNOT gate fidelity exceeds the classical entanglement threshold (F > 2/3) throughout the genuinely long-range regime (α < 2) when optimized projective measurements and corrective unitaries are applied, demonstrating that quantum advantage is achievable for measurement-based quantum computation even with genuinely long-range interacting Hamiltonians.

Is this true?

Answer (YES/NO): NO